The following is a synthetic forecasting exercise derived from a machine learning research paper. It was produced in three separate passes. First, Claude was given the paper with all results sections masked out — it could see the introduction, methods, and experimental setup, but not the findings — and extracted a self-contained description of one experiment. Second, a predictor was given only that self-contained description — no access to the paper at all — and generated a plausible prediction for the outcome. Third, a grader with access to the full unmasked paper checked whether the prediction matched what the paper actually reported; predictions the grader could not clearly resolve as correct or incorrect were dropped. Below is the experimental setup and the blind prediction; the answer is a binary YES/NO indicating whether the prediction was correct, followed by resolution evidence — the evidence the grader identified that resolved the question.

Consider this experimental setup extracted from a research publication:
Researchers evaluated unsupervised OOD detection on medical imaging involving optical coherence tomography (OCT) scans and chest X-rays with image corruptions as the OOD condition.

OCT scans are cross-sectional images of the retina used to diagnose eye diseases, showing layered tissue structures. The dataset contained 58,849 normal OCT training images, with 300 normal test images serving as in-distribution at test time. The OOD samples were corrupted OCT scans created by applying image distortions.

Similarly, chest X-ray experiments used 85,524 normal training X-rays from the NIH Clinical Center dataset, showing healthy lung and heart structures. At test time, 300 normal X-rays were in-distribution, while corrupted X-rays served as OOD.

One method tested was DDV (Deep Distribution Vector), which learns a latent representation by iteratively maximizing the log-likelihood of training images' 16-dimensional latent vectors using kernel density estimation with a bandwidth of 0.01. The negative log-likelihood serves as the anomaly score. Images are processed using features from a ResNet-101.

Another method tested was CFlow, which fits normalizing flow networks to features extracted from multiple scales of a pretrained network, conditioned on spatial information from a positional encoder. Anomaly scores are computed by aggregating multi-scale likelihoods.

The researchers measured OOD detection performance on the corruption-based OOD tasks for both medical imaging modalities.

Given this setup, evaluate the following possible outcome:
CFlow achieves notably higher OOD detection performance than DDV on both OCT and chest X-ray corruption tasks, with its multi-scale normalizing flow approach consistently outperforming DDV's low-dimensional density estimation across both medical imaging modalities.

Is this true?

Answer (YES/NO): NO